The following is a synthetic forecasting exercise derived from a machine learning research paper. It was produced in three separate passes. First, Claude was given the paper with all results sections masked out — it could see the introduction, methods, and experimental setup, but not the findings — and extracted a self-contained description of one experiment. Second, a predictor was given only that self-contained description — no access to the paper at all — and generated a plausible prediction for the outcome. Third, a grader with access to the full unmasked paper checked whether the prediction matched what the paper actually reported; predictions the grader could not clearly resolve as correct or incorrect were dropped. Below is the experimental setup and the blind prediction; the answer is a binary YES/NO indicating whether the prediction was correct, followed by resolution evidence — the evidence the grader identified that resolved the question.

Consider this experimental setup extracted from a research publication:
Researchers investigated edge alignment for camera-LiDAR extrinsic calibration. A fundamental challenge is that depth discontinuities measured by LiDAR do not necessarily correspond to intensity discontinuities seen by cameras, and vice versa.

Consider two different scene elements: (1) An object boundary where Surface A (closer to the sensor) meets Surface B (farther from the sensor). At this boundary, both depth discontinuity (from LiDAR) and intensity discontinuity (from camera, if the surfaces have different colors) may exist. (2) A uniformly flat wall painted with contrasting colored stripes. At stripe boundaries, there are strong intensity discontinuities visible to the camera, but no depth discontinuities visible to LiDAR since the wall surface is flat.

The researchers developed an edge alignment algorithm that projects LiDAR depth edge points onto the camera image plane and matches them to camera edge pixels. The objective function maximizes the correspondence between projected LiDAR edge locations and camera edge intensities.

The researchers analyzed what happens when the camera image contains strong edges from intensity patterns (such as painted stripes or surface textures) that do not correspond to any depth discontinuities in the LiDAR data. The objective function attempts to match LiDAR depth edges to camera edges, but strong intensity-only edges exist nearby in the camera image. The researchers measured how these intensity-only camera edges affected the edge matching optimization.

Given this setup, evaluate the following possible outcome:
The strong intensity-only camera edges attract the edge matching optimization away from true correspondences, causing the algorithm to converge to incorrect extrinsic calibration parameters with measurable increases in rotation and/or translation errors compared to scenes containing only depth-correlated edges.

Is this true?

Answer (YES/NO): YES